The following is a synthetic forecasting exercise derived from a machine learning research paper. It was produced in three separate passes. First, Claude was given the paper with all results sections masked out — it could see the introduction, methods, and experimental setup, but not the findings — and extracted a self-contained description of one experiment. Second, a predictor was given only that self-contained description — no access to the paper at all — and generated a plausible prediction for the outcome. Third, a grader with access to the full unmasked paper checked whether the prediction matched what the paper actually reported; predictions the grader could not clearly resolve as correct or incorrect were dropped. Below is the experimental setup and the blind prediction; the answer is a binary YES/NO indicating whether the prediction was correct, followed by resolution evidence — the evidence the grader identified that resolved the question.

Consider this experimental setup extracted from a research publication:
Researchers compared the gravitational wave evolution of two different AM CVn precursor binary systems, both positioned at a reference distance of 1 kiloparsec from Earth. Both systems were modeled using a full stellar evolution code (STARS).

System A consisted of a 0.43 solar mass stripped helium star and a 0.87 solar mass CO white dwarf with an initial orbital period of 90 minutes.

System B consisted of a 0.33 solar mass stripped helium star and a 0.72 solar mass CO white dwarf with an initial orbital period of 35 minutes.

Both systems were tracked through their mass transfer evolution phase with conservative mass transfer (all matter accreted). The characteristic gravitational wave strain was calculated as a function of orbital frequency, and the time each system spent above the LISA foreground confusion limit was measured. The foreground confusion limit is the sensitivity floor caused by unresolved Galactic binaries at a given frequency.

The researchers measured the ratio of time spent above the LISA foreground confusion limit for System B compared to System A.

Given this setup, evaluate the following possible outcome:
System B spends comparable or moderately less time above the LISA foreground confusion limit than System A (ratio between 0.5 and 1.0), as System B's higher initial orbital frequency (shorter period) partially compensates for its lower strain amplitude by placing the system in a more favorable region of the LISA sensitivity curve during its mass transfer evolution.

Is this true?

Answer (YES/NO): NO